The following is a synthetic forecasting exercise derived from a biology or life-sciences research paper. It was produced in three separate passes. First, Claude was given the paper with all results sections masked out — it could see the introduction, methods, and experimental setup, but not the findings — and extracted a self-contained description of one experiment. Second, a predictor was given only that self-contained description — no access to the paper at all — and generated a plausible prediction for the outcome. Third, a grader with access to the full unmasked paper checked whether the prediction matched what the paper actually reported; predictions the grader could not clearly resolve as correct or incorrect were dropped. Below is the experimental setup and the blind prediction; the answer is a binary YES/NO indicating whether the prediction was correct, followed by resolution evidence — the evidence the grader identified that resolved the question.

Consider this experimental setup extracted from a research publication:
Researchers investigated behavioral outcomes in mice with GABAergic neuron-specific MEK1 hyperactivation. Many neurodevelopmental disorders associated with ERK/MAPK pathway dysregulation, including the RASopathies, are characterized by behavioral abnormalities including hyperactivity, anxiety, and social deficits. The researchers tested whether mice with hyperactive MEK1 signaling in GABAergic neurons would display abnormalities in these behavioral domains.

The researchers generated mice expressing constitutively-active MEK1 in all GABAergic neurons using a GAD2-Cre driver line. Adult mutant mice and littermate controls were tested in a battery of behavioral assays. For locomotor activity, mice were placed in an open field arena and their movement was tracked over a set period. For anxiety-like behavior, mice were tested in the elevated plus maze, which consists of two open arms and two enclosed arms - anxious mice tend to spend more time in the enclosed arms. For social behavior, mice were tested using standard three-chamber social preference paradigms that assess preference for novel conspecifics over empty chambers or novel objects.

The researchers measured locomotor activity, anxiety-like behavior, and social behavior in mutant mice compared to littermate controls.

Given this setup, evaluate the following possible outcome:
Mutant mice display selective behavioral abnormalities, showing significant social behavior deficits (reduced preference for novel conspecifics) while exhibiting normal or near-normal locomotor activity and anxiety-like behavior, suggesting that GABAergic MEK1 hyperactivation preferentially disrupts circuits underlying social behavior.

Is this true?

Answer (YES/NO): NO